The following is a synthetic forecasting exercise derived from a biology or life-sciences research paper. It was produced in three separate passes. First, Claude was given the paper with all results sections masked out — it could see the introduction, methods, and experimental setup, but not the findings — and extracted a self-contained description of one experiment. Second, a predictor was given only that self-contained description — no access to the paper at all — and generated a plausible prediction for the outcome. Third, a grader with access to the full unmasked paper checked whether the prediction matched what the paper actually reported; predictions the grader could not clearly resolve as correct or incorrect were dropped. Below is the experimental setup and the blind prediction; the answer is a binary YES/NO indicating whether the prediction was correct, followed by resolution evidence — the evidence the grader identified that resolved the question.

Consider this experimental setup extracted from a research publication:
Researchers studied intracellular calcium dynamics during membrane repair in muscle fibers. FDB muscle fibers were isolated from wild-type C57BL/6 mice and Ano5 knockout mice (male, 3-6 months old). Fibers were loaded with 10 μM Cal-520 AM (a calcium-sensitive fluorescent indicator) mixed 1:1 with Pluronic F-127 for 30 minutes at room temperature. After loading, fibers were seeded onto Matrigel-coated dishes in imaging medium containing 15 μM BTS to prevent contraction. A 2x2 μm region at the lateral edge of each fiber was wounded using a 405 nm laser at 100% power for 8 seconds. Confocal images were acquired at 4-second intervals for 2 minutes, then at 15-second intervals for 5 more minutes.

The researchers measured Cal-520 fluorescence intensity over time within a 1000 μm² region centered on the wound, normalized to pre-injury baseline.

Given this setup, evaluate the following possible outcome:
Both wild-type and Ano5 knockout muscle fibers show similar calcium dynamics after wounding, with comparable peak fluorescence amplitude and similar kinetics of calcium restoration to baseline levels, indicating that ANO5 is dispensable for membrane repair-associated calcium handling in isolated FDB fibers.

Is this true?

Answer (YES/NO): NO